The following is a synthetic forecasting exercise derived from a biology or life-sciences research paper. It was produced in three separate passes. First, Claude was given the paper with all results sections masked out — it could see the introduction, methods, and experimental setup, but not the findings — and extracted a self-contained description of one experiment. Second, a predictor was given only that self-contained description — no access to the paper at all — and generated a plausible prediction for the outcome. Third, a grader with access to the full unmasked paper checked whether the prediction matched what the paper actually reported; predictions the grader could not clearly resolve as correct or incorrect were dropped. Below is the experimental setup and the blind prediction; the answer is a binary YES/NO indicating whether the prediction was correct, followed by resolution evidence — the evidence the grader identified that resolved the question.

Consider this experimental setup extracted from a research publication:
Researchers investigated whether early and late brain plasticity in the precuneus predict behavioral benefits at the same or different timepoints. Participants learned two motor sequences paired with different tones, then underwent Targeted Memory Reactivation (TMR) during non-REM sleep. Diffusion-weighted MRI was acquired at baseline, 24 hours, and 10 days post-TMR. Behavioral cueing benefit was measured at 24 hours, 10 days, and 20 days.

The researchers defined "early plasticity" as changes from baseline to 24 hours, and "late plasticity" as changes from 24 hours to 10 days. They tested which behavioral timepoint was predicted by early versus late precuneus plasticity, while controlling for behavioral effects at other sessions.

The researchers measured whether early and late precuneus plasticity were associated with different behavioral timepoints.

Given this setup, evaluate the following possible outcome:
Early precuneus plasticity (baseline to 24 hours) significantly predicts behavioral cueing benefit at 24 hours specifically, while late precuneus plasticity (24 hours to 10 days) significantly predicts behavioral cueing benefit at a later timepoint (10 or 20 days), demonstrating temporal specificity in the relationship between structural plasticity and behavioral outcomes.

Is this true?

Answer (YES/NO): NO